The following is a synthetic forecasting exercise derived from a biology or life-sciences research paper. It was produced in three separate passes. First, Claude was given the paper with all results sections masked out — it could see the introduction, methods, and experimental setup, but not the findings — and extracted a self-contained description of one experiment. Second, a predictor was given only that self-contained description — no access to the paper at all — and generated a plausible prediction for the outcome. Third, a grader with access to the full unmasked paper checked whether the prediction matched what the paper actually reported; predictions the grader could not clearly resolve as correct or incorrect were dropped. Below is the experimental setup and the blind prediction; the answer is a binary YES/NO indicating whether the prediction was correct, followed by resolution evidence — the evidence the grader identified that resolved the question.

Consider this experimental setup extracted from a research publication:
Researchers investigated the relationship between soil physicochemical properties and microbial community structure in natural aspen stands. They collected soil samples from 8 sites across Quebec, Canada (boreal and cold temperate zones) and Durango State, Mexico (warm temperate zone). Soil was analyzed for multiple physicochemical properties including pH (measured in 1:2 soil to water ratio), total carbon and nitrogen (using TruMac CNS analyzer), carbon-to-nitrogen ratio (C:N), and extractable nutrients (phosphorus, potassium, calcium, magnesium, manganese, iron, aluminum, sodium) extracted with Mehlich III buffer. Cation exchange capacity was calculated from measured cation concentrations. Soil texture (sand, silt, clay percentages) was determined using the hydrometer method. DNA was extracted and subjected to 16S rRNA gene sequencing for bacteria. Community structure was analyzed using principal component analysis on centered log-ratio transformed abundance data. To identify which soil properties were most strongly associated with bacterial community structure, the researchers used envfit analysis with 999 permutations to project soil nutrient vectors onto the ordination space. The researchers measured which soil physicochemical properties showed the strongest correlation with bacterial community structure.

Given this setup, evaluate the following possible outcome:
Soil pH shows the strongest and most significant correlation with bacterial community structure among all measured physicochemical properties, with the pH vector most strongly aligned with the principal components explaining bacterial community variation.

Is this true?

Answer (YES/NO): NO